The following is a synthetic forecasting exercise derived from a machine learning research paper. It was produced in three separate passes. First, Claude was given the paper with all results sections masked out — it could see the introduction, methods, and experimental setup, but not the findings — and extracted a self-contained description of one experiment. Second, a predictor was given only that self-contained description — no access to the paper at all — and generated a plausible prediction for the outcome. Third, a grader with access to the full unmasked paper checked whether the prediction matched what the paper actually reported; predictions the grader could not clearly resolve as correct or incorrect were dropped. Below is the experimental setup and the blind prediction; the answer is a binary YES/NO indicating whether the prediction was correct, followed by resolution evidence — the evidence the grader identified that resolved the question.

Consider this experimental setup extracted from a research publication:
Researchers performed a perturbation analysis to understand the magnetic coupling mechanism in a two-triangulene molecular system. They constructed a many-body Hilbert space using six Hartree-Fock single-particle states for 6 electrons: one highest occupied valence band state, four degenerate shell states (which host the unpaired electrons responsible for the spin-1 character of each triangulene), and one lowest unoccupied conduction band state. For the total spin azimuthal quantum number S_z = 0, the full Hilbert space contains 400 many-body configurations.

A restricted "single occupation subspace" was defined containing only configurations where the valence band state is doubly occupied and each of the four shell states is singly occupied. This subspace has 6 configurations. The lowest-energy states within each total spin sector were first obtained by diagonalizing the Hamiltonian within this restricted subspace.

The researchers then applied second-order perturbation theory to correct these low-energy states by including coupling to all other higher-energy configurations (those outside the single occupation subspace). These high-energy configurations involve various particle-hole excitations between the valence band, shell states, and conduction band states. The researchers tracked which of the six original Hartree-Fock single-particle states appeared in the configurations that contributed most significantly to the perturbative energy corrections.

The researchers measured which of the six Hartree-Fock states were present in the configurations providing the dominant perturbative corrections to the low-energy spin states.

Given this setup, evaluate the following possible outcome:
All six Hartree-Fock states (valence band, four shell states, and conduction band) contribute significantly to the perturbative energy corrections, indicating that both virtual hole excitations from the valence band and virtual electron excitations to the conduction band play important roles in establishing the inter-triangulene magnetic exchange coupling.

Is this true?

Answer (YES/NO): YES